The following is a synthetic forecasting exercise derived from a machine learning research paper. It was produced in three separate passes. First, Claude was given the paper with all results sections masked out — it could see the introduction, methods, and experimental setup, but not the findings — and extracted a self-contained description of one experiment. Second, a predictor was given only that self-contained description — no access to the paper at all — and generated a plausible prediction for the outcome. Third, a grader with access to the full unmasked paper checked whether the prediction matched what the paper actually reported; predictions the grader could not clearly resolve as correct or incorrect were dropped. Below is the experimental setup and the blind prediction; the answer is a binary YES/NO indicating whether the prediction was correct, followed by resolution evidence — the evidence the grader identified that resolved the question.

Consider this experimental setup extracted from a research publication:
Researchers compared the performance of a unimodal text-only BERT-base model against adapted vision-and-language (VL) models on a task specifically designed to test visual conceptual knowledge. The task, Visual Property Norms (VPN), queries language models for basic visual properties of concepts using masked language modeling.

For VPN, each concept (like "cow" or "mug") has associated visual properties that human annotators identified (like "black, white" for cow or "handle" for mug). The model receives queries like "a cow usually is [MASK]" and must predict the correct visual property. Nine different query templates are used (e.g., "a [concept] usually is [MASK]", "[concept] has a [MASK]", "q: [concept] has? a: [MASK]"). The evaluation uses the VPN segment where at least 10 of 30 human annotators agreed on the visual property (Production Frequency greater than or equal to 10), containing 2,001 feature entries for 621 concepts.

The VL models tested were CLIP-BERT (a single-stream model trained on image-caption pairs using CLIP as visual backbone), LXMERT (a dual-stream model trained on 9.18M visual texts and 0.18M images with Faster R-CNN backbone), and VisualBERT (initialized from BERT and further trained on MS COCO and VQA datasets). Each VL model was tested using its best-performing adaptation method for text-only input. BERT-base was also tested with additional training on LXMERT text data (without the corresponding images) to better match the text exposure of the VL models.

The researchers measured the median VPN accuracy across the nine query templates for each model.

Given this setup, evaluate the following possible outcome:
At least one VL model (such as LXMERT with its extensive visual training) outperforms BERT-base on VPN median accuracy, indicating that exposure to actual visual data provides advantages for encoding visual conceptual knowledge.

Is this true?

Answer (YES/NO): NO